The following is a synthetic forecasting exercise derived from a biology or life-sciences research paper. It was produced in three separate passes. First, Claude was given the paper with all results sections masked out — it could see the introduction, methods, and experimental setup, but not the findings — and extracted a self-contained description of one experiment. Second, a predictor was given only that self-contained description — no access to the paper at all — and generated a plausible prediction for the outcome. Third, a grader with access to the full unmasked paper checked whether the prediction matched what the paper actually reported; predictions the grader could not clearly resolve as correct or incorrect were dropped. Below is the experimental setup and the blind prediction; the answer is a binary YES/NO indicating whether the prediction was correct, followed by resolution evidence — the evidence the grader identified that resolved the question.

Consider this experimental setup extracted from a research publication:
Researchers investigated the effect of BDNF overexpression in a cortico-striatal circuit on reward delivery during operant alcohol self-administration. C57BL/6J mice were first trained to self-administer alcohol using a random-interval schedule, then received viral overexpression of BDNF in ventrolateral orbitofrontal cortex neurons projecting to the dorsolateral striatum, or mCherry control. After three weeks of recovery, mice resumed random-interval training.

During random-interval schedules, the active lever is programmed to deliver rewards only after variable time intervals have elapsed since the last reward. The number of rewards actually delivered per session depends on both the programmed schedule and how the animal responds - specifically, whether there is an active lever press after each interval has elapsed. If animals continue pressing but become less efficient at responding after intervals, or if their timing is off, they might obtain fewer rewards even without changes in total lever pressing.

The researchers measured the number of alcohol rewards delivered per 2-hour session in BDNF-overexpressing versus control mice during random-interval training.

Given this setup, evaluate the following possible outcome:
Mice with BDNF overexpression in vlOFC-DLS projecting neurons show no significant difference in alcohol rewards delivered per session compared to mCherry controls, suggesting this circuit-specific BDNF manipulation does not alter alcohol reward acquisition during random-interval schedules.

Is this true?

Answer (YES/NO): NO